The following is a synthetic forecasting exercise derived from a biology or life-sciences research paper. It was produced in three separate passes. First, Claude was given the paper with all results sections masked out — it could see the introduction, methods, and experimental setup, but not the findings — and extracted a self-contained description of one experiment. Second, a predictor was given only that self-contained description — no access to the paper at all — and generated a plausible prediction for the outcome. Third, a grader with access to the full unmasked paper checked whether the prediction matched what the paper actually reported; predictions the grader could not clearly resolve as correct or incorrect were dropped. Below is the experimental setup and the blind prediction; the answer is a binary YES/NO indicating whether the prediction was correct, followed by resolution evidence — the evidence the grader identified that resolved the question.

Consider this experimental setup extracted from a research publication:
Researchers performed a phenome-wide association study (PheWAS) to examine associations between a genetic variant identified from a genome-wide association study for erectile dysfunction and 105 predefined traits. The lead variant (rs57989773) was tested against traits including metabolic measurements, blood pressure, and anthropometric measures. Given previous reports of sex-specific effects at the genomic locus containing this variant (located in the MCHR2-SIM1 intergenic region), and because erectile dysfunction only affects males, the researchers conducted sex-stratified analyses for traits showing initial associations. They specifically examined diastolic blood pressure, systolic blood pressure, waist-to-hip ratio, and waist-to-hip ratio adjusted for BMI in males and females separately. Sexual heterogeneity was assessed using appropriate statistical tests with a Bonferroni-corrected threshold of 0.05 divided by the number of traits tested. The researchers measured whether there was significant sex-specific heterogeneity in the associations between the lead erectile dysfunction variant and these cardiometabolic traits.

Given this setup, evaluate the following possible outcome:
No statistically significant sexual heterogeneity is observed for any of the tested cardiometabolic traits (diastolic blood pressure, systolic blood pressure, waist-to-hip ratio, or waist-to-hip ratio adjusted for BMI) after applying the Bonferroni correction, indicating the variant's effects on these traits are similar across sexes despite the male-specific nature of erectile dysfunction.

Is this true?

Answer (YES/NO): NO